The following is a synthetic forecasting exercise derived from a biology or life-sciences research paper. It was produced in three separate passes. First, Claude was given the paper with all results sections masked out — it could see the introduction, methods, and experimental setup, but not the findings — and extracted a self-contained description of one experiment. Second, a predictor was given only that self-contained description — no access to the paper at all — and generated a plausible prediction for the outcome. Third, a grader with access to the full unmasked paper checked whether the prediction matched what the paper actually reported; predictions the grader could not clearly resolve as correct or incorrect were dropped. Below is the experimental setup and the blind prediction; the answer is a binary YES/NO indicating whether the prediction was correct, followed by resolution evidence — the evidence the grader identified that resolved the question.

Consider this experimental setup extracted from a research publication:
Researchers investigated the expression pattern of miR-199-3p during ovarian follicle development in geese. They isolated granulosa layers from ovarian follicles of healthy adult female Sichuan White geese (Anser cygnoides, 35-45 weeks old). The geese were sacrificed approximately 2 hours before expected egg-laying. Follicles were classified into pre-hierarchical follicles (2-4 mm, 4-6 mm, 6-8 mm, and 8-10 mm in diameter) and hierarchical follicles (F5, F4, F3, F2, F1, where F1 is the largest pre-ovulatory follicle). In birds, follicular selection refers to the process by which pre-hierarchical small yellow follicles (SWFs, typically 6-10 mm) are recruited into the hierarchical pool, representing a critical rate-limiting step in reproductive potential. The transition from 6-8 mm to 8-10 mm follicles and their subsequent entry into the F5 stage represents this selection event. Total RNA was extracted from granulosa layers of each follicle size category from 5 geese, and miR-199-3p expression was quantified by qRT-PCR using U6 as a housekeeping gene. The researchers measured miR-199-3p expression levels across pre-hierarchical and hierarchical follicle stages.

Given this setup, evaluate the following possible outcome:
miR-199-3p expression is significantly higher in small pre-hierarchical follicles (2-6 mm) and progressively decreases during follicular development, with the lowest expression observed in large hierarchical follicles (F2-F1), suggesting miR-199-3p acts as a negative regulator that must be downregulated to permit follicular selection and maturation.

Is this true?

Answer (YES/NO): NO